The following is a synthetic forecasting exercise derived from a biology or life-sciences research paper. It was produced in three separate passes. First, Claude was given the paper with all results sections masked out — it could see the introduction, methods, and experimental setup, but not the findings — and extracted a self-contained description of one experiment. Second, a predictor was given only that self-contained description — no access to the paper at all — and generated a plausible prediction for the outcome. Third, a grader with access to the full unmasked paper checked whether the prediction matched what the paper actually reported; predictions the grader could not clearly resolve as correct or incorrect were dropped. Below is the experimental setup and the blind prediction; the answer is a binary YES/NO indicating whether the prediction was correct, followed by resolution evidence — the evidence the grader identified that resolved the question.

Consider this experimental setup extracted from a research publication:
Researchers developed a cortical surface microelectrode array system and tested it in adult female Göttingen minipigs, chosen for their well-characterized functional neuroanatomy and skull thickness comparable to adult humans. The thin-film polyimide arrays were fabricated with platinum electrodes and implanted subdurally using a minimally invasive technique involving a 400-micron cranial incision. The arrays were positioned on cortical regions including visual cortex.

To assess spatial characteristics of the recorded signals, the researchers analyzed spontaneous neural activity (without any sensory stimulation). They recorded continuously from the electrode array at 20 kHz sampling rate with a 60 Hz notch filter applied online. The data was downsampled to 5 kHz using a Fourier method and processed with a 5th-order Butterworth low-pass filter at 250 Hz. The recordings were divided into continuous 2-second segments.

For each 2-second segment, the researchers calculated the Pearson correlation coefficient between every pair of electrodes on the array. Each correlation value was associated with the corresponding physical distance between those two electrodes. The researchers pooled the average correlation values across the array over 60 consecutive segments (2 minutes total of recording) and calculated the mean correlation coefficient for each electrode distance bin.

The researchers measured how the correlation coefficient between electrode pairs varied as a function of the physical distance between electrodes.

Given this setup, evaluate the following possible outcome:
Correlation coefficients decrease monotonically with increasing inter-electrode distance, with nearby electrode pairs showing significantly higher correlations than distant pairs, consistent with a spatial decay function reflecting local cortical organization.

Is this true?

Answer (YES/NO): YES